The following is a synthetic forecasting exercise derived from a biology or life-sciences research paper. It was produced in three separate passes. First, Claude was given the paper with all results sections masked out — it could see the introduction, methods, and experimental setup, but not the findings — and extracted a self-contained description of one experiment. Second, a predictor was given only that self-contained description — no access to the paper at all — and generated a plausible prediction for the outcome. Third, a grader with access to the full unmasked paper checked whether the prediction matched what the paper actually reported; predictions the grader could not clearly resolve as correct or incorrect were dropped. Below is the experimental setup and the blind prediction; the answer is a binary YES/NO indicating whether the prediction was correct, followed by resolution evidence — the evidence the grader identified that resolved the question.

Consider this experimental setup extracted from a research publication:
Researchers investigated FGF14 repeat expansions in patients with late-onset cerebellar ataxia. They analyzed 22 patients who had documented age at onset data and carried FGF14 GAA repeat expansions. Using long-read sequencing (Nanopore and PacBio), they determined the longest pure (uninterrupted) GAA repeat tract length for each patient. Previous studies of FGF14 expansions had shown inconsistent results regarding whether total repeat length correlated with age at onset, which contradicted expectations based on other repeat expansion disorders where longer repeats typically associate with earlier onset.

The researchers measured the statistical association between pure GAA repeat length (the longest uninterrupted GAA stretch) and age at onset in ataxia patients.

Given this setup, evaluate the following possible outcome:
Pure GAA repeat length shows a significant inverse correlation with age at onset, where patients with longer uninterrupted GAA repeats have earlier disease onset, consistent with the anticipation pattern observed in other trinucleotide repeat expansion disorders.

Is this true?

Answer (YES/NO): YES